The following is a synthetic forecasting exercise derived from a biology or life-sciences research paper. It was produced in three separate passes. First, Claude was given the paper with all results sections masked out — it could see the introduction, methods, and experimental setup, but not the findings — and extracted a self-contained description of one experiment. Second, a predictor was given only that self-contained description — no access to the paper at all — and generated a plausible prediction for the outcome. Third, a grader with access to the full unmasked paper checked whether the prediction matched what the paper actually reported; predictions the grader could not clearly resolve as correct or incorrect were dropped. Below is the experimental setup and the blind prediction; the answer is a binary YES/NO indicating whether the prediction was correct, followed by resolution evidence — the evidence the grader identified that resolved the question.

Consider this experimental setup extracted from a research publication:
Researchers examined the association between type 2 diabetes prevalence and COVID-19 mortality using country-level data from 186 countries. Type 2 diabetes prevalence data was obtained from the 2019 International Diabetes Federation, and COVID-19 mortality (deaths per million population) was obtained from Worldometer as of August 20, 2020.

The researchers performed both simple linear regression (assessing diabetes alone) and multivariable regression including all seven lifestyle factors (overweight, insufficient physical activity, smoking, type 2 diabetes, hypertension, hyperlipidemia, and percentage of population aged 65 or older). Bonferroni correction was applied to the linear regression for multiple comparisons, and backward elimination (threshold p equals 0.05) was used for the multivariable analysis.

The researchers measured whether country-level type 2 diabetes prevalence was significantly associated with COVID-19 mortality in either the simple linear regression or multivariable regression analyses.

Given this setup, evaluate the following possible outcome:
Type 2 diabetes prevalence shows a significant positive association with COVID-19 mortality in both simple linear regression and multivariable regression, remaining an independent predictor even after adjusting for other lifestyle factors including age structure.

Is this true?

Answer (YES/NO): NO